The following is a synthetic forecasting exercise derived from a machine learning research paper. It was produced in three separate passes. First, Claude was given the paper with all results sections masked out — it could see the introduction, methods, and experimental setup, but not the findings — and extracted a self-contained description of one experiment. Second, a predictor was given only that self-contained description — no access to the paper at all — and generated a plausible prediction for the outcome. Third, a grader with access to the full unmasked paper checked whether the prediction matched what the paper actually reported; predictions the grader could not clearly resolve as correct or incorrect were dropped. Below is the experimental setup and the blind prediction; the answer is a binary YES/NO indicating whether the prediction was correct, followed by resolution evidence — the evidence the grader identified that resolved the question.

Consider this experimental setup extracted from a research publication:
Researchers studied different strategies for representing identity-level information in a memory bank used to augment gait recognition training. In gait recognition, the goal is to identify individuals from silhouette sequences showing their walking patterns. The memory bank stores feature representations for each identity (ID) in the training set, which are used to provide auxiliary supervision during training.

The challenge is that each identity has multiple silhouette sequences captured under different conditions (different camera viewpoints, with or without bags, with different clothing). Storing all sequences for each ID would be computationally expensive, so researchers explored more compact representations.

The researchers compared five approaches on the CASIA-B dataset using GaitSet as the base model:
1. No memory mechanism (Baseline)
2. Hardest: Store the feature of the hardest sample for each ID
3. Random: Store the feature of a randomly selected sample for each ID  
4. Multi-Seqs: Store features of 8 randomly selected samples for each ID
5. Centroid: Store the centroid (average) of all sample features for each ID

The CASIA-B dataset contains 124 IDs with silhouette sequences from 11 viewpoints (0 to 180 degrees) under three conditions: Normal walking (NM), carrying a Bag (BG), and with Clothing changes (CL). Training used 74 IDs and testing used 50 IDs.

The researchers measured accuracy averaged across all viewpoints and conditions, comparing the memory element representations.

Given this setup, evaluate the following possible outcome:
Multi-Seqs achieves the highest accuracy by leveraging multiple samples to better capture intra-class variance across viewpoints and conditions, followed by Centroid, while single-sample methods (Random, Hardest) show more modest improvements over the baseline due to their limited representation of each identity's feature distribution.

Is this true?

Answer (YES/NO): NO